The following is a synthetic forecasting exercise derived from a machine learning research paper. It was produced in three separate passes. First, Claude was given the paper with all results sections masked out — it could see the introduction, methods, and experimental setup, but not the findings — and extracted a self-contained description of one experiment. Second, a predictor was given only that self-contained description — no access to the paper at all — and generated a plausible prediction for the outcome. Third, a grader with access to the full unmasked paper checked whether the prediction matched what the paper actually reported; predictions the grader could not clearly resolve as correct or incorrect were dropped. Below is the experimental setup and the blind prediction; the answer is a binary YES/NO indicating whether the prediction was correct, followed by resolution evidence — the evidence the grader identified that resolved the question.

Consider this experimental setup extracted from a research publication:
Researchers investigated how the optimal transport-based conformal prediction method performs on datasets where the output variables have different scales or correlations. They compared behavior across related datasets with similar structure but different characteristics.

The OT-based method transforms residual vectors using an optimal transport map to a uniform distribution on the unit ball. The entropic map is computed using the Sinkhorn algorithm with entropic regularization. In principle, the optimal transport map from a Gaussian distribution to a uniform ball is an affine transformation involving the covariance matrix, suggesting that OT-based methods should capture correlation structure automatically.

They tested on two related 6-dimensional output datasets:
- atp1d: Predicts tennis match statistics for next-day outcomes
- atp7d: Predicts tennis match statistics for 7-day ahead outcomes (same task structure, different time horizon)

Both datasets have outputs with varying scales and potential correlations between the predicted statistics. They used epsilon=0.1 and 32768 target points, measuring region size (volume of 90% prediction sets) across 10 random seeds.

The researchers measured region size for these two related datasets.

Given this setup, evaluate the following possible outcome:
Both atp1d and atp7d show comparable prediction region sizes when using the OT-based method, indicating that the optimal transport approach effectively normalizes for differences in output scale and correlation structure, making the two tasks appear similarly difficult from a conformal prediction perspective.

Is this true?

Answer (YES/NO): NO